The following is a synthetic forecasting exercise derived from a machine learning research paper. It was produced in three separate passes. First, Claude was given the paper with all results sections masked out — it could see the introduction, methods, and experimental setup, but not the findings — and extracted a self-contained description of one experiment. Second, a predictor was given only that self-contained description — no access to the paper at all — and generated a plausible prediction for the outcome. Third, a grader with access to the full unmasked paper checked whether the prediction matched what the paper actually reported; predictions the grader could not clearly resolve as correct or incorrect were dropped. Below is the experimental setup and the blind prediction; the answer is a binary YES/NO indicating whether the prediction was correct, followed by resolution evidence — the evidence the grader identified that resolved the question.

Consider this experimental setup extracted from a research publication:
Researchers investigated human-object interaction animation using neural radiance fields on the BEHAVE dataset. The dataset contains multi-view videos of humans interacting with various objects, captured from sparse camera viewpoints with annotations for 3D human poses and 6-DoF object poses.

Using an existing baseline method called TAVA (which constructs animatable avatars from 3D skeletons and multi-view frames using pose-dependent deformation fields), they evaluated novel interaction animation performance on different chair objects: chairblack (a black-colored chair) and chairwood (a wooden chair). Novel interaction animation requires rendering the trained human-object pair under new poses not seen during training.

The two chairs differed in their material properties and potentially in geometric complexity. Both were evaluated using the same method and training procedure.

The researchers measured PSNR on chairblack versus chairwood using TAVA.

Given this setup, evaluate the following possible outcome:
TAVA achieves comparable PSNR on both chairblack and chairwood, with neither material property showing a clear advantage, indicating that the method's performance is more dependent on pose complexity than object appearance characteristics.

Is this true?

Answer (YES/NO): NO